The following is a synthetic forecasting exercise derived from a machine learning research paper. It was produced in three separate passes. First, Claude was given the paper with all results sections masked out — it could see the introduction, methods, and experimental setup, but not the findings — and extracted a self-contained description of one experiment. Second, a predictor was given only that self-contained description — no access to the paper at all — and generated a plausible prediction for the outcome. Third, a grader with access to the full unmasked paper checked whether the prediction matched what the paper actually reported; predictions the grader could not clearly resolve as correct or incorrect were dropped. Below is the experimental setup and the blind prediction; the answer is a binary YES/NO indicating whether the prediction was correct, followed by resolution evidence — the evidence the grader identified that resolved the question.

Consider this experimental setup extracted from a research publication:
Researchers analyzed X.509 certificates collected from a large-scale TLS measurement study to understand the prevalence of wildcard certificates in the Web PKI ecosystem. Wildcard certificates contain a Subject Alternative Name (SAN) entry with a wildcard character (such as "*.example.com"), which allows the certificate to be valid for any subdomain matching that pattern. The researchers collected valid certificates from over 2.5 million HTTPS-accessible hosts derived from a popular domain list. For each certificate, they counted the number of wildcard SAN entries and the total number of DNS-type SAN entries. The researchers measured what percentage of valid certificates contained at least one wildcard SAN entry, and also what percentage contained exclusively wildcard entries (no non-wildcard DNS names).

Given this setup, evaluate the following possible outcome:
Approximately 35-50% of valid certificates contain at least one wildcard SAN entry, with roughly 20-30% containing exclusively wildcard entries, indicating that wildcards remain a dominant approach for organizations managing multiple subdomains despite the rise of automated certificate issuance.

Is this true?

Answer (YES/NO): NO